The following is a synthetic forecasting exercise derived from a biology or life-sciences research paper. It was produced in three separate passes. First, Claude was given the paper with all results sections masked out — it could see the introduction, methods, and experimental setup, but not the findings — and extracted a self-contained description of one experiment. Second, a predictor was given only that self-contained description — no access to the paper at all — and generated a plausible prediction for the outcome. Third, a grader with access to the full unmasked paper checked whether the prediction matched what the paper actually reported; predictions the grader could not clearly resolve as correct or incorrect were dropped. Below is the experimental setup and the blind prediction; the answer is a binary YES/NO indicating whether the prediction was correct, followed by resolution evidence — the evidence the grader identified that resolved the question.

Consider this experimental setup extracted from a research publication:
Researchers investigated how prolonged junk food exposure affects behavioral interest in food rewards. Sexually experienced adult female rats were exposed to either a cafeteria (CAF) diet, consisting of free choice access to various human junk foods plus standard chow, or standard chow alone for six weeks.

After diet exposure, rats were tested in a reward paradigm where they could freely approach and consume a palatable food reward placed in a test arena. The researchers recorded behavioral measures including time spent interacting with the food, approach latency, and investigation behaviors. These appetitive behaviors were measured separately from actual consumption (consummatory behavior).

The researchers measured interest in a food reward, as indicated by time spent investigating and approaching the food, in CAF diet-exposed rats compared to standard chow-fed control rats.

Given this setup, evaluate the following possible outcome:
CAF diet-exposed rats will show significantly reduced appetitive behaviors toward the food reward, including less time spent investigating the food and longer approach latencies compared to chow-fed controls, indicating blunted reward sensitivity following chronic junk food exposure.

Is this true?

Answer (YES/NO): NO